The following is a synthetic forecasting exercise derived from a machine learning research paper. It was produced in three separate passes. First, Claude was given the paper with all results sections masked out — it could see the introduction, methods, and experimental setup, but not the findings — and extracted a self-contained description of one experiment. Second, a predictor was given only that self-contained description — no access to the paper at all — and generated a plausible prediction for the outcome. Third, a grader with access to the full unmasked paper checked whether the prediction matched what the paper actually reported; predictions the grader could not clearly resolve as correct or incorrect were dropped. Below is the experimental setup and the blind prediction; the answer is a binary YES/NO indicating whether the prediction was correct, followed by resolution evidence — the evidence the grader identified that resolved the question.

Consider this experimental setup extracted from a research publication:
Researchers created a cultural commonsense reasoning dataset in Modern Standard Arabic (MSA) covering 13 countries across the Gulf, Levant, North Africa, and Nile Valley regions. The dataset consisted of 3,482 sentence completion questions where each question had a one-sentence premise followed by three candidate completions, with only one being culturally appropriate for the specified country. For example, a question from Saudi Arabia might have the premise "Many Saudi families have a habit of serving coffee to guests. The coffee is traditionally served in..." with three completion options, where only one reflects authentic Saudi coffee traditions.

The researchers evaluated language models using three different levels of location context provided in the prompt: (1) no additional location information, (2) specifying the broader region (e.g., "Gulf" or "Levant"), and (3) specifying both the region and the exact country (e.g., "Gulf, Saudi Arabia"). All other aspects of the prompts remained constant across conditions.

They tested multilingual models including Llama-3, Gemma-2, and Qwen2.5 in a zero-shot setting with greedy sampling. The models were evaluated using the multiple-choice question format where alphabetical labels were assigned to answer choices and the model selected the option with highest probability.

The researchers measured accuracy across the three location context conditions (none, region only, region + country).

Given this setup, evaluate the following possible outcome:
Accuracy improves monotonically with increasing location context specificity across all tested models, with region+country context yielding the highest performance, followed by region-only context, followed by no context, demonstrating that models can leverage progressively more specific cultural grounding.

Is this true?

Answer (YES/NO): NO